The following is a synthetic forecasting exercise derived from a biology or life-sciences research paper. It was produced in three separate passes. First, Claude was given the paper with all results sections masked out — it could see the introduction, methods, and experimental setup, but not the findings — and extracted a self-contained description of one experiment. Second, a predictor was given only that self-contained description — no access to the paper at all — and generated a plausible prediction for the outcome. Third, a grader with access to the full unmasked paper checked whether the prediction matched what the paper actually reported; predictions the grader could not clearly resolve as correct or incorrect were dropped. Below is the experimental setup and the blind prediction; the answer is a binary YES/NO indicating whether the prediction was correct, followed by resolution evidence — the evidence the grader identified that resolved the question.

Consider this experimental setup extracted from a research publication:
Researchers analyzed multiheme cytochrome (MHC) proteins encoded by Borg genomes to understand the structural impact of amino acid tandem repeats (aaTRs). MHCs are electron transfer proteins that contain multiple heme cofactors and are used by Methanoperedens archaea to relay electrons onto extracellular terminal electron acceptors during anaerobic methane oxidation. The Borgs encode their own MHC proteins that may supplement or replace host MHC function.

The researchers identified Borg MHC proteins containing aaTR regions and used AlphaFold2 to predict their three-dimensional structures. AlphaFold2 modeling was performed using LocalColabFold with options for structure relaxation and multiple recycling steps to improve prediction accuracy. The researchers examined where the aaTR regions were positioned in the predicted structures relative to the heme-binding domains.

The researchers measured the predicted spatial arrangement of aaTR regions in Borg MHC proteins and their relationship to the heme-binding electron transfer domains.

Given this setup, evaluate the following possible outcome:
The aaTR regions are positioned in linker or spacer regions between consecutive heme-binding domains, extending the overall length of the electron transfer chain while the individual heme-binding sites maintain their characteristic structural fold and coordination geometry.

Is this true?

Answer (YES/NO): NO